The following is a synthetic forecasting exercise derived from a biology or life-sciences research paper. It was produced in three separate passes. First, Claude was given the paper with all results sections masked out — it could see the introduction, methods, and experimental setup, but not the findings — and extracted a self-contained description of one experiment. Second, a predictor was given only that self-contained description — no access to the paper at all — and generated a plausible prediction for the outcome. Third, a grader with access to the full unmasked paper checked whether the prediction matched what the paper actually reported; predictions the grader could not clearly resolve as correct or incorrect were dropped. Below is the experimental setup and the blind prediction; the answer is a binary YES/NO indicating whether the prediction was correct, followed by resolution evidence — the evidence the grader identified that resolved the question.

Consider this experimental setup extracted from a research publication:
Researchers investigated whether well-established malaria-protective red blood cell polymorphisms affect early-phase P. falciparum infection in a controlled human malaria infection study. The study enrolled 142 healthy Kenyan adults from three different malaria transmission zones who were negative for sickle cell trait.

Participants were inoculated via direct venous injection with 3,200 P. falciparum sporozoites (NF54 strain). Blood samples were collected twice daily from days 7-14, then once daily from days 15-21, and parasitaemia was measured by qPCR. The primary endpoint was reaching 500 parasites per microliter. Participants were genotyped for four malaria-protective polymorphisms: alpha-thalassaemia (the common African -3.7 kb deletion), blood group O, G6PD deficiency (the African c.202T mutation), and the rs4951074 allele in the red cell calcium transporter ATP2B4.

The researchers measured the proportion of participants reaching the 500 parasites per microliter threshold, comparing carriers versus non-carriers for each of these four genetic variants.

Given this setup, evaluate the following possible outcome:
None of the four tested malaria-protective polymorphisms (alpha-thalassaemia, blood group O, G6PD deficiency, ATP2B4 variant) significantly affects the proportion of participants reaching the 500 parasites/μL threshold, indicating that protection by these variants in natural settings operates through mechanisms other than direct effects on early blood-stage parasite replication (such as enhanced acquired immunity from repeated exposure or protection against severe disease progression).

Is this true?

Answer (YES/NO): YES